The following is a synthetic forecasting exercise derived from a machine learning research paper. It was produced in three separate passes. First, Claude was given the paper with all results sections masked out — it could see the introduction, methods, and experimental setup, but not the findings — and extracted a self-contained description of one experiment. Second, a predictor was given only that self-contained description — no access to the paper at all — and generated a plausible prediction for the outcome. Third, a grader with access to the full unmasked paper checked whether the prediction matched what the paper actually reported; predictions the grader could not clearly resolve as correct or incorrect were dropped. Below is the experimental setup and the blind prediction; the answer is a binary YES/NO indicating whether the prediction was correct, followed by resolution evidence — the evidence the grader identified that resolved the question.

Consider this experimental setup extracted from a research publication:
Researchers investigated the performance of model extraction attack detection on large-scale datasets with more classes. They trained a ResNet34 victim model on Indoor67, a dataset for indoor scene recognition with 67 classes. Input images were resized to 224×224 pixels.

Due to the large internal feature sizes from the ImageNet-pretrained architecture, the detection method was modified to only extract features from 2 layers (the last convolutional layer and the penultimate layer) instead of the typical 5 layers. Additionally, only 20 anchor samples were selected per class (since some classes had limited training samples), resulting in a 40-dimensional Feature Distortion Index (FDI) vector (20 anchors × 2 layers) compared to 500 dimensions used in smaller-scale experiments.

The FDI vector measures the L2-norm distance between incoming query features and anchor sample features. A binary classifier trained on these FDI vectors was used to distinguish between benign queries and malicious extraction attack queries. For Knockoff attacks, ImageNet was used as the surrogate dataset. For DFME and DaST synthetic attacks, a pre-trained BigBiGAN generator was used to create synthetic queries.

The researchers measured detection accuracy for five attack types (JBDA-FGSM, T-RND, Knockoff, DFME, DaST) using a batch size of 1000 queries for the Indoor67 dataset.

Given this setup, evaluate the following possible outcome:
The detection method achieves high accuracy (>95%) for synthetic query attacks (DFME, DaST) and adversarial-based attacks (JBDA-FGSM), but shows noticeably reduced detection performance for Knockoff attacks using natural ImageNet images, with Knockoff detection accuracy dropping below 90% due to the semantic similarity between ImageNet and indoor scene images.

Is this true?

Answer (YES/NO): NO